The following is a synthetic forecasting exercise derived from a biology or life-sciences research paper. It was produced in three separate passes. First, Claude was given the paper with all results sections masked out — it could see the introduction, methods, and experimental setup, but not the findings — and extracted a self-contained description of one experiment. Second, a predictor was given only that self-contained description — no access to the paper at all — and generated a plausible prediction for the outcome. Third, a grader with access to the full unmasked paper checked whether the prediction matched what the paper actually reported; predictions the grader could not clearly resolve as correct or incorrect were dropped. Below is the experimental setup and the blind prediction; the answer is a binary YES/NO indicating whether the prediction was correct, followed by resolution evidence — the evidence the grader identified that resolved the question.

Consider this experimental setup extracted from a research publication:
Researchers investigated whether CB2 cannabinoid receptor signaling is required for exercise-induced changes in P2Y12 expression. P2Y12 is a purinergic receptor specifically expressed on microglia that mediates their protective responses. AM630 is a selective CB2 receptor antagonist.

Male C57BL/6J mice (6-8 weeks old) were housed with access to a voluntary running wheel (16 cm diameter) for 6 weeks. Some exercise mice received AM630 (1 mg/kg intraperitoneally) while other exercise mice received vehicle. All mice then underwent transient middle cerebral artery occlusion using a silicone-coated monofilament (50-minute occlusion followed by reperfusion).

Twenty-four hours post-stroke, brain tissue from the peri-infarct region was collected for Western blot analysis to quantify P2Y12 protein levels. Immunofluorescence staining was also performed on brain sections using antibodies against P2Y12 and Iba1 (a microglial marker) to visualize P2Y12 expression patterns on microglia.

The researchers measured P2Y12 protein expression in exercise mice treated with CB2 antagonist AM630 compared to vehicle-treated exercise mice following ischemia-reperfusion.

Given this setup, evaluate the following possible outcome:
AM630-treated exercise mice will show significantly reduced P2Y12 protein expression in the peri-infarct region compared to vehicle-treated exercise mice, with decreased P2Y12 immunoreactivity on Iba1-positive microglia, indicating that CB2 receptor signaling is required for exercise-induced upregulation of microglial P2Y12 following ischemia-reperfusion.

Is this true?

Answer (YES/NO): YES